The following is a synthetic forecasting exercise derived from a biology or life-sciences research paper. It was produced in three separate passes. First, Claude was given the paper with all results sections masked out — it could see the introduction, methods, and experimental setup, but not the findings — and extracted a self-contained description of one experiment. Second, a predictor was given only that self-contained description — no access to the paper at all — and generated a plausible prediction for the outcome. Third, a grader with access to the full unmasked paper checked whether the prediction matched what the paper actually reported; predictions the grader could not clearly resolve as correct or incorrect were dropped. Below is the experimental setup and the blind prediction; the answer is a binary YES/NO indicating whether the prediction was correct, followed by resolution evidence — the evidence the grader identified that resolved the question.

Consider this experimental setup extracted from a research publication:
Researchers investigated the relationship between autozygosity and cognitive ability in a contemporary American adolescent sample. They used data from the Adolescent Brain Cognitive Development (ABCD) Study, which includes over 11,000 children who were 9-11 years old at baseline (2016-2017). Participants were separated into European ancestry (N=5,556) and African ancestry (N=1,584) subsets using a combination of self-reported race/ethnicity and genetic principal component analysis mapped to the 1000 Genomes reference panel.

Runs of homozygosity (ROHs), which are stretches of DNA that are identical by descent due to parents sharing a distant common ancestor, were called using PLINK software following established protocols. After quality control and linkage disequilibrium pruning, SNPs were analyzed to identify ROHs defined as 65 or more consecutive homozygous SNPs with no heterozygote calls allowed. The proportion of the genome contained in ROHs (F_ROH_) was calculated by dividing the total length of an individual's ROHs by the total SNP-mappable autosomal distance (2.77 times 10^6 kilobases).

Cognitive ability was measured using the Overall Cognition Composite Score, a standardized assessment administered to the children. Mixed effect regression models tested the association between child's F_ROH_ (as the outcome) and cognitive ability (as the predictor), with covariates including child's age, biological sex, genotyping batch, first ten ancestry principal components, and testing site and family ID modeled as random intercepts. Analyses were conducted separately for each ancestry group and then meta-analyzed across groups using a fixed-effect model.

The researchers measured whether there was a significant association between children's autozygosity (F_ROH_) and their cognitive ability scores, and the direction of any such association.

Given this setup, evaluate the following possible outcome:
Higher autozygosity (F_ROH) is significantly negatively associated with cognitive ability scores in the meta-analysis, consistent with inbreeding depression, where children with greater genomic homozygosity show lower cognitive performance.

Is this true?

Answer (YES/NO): YES